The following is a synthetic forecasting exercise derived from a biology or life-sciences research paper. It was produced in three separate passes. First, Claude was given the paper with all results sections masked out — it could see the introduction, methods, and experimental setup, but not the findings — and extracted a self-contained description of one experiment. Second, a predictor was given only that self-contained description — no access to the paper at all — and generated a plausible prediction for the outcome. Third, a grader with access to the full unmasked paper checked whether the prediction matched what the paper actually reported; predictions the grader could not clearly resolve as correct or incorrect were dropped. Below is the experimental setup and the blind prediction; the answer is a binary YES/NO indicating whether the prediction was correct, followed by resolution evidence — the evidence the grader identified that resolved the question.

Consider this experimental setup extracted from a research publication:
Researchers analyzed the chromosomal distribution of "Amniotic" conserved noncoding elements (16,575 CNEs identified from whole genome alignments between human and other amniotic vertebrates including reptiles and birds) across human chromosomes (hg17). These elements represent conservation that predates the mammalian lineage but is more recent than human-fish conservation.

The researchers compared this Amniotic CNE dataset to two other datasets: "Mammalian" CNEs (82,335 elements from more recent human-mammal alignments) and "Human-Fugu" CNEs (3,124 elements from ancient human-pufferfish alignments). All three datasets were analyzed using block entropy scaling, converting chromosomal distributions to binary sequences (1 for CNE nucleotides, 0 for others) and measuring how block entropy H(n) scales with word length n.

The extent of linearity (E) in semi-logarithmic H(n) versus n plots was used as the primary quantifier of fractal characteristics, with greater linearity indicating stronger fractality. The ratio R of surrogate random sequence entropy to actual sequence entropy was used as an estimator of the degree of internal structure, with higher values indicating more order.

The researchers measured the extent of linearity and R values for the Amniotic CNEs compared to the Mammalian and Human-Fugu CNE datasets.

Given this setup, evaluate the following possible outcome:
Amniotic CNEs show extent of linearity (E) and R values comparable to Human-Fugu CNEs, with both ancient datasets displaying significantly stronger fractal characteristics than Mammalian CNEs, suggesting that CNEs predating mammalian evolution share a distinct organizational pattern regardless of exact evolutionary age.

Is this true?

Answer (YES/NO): NO